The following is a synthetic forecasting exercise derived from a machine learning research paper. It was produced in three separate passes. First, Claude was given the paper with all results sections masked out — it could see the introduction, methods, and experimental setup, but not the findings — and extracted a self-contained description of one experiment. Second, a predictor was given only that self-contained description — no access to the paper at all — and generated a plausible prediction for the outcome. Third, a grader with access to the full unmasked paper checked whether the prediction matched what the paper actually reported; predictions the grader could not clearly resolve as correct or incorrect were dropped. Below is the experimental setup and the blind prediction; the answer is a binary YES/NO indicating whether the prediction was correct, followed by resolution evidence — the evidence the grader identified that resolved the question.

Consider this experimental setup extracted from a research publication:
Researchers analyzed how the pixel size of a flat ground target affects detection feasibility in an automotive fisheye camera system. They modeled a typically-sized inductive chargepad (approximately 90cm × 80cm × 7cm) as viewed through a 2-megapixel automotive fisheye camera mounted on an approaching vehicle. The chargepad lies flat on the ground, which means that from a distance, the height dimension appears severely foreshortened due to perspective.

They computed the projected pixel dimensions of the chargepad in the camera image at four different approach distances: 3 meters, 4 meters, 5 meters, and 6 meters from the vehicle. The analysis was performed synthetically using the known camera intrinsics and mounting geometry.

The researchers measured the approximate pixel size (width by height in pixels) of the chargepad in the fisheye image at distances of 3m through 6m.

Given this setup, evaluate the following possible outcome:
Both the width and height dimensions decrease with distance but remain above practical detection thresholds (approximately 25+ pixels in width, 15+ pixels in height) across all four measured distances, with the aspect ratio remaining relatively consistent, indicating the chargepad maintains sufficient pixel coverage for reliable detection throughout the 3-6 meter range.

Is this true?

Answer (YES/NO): NO